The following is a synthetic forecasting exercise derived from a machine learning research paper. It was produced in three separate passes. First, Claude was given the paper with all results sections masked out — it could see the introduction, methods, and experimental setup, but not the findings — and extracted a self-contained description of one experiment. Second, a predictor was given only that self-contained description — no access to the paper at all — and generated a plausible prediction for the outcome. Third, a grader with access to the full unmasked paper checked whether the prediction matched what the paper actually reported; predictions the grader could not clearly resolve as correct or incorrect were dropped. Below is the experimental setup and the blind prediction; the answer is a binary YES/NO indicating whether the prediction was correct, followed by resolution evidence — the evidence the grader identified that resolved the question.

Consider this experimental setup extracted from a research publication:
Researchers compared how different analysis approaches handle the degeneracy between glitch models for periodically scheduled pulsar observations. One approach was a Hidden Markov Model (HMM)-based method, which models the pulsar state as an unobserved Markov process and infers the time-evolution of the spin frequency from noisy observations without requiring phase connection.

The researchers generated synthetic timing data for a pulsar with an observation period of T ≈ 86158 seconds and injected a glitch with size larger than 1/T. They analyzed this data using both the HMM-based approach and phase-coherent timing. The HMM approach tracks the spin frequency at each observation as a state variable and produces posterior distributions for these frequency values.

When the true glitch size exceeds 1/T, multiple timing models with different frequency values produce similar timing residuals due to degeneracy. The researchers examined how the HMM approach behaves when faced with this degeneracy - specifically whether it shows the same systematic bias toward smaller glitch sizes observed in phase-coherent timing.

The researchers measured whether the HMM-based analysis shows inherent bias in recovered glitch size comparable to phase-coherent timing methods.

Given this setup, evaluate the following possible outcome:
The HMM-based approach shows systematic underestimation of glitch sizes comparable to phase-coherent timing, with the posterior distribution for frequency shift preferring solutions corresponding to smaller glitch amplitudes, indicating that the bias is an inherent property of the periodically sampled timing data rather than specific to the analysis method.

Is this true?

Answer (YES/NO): NO